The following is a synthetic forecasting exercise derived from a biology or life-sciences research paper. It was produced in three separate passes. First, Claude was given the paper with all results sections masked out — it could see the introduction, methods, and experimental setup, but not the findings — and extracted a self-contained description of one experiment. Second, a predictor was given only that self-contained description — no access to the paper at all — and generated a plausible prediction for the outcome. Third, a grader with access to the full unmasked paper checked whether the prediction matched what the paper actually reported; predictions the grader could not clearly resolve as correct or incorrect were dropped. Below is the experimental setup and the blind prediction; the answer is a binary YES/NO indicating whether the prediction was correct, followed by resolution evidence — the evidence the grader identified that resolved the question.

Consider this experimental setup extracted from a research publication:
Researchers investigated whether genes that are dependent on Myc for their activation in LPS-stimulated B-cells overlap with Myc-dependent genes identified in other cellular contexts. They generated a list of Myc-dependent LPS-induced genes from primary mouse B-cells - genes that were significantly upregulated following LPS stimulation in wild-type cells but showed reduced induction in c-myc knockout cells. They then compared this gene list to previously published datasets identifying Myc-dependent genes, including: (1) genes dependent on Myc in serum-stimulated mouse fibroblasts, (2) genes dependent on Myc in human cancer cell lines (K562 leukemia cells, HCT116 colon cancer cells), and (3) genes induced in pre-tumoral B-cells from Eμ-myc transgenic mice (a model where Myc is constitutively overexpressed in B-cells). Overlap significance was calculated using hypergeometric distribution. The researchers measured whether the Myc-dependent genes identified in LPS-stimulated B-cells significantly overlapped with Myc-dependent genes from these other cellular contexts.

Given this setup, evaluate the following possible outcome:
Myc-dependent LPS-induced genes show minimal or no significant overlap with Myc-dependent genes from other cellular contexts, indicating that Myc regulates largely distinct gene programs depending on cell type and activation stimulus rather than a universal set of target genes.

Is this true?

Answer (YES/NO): NO